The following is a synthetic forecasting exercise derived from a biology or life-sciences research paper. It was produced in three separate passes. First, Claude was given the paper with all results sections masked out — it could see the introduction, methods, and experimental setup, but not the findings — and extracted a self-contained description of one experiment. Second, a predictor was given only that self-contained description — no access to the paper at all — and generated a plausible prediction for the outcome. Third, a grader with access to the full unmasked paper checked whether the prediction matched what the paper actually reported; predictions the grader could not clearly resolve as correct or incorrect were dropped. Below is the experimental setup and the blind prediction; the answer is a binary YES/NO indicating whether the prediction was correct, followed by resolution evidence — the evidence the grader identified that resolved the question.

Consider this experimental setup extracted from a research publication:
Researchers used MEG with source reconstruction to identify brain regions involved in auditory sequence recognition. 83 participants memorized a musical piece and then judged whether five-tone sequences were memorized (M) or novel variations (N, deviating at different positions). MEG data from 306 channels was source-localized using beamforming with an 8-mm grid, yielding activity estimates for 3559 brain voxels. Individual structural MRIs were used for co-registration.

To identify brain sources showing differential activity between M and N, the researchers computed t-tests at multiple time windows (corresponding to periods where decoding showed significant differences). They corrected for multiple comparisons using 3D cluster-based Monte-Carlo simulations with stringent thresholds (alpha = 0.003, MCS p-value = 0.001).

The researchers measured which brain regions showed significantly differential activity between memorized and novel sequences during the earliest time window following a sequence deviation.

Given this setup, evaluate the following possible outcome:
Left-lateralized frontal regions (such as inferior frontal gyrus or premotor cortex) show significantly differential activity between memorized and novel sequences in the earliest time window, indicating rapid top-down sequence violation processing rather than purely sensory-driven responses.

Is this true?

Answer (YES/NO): NO